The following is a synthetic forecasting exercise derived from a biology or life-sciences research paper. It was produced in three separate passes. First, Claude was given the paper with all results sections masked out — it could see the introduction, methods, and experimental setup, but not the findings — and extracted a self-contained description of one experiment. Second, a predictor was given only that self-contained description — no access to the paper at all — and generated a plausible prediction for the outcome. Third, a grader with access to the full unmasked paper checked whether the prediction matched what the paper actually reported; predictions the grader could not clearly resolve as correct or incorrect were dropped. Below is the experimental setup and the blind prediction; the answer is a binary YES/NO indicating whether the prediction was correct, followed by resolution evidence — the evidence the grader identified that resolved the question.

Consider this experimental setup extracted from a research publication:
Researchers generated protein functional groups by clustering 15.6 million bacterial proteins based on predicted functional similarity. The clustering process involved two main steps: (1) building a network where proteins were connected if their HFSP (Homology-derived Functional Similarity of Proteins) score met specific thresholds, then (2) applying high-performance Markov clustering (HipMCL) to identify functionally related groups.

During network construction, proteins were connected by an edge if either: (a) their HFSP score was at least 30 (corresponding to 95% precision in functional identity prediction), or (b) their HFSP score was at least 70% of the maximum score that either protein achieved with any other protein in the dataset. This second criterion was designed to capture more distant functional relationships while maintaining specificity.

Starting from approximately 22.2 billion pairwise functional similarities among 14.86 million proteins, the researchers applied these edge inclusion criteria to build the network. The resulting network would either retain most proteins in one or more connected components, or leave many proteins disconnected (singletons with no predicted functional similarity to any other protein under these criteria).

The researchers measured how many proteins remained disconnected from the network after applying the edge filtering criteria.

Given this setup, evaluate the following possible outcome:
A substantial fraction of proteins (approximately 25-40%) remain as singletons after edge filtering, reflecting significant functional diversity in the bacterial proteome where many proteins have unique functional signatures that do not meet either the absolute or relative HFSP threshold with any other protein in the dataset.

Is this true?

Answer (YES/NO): NO